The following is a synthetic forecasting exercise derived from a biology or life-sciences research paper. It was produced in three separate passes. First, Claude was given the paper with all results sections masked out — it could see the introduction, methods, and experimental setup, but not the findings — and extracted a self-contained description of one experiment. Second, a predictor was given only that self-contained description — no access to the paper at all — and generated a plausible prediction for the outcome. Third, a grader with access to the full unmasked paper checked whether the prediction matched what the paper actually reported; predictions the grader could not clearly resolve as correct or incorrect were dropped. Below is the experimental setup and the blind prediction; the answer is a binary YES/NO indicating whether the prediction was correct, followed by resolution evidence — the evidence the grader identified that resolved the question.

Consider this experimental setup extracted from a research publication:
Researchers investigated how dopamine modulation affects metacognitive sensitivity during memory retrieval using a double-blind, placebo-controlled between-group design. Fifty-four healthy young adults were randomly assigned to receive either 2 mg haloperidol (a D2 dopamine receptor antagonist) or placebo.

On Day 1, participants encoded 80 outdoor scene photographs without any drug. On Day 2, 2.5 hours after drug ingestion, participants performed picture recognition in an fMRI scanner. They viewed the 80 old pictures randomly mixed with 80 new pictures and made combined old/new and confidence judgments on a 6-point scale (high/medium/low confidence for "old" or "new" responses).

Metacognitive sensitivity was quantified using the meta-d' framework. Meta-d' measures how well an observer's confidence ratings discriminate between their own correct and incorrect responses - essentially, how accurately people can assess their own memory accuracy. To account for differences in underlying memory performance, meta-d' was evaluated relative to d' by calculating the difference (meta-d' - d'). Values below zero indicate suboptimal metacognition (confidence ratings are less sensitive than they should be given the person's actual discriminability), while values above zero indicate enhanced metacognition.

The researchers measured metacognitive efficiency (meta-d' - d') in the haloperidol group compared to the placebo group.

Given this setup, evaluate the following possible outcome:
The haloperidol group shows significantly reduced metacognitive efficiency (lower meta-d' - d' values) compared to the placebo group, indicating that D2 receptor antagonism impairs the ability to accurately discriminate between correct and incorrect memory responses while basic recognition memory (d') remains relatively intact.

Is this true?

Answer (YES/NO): NO